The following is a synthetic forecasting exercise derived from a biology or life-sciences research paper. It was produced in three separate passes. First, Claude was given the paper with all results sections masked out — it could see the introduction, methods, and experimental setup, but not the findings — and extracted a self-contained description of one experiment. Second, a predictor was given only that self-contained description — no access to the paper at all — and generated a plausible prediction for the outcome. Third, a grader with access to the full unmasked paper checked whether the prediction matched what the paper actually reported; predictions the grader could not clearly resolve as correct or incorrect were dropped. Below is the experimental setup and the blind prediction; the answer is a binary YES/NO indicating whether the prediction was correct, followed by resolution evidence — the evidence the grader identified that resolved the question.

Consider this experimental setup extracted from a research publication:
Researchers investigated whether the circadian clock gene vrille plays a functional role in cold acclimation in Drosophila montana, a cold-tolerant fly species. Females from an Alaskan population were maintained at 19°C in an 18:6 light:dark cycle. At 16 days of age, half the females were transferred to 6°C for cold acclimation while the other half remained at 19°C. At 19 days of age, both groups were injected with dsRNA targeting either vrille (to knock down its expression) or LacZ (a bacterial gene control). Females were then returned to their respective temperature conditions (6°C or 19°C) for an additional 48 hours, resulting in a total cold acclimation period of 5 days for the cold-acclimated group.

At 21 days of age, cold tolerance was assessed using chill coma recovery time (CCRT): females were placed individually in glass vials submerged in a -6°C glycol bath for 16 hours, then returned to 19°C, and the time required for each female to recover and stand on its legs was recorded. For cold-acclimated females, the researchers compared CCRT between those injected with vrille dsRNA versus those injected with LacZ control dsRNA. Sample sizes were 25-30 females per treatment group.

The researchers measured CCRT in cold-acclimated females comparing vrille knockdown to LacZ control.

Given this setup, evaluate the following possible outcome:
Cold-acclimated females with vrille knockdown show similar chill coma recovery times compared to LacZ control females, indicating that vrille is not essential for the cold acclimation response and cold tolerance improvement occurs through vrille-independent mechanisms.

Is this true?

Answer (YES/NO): NO